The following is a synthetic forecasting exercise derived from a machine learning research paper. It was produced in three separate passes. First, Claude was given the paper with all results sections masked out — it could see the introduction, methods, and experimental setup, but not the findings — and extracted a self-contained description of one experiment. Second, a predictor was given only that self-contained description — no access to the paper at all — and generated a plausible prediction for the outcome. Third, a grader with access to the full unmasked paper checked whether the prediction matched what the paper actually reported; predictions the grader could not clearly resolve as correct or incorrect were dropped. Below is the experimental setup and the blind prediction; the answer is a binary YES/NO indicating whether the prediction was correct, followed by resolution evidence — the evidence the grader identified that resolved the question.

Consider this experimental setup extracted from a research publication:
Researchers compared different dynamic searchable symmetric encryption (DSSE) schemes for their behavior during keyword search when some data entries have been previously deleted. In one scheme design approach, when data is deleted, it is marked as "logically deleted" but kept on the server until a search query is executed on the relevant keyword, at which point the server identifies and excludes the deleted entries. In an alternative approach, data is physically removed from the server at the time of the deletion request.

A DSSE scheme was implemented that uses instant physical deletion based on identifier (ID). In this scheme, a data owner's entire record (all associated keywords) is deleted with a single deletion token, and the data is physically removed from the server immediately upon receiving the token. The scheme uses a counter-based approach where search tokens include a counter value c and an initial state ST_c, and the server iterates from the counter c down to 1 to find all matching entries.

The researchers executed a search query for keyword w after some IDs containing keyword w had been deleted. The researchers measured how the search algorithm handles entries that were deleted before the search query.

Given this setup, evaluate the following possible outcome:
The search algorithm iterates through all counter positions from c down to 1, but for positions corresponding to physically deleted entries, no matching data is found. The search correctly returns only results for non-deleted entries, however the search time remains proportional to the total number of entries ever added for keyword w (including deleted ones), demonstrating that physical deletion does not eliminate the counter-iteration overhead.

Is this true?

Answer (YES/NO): YES